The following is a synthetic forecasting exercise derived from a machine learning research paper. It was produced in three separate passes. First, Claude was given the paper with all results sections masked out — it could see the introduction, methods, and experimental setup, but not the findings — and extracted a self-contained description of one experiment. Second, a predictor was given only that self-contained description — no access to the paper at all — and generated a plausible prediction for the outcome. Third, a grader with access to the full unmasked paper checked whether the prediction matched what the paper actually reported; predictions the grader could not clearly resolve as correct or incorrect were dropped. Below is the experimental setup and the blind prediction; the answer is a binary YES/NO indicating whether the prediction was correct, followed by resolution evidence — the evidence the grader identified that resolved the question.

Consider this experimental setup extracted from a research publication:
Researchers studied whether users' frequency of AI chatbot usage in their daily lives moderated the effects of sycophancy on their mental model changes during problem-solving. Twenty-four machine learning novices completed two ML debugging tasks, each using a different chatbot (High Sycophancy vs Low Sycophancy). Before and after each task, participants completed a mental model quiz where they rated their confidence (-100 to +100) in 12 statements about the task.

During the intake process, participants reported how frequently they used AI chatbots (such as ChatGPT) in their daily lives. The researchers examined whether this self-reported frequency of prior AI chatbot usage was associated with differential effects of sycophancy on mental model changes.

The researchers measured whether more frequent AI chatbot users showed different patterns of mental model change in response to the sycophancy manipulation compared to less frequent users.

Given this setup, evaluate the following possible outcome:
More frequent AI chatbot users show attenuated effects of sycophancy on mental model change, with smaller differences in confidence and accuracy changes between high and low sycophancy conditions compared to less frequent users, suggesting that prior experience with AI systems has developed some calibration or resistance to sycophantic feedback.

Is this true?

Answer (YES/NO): YES